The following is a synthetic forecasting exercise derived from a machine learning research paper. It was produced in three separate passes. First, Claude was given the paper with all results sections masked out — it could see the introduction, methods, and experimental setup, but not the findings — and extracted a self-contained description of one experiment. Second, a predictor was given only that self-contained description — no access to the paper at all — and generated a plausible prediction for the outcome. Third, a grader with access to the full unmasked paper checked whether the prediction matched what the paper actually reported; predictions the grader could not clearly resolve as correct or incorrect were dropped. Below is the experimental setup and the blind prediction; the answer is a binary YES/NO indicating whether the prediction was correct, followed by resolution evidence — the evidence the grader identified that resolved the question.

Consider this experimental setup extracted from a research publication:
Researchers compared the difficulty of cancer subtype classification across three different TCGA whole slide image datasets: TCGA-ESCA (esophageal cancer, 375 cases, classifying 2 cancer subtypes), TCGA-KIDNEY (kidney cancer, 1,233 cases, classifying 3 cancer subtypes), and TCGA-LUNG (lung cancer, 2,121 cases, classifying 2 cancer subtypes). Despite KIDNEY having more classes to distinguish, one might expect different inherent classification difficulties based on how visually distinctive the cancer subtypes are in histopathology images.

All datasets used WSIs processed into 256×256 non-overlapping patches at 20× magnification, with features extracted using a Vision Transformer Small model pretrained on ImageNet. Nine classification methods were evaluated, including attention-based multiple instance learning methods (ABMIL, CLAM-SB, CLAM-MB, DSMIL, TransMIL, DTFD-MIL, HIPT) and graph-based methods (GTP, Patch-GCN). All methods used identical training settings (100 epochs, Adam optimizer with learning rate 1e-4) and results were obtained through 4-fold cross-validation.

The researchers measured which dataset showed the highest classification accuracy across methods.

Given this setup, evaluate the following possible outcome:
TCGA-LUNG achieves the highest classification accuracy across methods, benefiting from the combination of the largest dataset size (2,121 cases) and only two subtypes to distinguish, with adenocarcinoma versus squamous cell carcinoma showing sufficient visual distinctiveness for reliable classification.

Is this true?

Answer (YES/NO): NO